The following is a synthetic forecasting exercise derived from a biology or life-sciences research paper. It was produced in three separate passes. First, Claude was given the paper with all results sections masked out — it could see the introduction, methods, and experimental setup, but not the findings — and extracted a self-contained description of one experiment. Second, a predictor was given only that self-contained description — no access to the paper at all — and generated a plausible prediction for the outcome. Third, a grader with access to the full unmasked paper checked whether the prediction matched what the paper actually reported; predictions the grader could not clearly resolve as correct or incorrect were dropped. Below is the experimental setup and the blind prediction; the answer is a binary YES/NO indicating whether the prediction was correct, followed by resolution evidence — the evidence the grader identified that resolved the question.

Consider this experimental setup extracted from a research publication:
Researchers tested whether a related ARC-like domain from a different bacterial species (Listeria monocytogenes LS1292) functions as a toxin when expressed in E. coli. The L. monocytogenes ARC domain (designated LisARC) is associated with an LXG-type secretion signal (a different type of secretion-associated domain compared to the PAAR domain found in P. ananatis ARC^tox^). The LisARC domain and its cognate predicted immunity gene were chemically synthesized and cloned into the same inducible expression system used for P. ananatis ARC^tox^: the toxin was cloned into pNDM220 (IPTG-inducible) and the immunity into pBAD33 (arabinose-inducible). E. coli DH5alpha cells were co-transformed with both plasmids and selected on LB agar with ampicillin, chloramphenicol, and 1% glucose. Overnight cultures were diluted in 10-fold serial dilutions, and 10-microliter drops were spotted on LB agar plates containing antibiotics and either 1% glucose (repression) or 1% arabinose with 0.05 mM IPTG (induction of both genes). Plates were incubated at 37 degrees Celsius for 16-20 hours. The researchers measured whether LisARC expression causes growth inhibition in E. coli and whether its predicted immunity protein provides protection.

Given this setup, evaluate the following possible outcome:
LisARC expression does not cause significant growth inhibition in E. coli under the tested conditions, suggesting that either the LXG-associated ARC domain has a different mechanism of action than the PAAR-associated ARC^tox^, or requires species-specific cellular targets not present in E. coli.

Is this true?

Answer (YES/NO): NO